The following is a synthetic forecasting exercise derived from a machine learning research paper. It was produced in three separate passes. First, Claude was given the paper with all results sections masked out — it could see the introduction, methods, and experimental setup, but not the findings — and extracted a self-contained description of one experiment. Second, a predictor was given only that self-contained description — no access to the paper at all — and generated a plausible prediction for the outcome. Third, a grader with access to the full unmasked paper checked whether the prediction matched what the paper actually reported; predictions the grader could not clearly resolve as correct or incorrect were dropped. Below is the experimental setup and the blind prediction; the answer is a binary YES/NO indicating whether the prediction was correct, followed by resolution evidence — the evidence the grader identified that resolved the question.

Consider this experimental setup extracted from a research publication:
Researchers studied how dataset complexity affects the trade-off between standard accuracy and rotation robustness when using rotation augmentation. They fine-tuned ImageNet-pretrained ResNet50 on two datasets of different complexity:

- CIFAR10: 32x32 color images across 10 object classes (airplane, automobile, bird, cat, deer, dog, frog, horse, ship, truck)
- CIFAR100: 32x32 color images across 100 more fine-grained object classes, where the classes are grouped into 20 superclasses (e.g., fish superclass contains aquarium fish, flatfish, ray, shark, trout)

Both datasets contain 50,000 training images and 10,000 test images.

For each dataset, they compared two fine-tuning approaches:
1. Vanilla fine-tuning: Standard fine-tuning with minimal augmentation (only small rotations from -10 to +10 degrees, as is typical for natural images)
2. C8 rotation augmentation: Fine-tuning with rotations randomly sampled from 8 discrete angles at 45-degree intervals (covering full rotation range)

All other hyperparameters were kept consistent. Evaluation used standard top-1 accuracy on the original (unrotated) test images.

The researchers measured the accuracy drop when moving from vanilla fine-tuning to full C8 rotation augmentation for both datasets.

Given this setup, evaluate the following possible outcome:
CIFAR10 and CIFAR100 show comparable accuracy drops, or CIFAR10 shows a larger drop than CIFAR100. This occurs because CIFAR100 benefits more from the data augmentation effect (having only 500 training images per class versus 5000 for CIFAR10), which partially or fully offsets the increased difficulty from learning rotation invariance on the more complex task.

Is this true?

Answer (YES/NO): NO